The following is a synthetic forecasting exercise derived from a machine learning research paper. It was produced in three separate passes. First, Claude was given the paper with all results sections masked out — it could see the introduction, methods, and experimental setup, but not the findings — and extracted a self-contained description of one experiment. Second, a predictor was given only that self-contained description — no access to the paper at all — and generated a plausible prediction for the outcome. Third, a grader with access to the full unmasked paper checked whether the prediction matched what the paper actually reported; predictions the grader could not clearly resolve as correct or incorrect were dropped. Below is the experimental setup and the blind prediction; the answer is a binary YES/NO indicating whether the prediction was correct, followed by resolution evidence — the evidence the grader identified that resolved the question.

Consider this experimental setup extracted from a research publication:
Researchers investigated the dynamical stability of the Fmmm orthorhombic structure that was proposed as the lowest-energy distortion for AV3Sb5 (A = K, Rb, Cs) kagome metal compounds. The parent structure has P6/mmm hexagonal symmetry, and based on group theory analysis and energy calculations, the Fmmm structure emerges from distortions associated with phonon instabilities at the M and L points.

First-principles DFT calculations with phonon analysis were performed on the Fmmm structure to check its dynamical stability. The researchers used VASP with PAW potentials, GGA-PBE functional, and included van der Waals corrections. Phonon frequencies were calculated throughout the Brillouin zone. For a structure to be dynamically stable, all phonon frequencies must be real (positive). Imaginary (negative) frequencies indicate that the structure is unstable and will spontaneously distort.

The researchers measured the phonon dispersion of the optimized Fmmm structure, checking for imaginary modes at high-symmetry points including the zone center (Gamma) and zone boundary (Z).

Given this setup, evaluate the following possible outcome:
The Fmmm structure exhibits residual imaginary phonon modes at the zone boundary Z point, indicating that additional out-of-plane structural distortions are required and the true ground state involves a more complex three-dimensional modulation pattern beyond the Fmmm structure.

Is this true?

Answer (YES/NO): NO